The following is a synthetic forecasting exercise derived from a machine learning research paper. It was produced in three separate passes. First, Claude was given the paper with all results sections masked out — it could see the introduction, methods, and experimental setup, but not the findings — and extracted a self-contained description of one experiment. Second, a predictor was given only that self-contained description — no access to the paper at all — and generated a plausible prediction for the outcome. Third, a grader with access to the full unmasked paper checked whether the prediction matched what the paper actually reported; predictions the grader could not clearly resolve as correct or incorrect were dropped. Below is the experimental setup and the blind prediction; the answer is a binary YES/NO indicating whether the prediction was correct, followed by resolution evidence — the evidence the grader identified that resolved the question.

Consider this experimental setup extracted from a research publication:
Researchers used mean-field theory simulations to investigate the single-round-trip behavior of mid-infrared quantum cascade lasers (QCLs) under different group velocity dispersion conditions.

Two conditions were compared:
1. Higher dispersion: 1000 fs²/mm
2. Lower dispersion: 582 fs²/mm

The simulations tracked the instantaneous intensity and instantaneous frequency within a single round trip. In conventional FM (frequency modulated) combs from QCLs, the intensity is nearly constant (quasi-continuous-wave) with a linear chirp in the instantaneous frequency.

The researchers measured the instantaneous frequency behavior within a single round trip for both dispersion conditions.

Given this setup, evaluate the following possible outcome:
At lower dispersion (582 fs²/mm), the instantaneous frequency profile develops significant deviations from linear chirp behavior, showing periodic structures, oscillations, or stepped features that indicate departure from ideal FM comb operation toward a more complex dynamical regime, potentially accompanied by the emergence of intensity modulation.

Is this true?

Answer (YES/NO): YES